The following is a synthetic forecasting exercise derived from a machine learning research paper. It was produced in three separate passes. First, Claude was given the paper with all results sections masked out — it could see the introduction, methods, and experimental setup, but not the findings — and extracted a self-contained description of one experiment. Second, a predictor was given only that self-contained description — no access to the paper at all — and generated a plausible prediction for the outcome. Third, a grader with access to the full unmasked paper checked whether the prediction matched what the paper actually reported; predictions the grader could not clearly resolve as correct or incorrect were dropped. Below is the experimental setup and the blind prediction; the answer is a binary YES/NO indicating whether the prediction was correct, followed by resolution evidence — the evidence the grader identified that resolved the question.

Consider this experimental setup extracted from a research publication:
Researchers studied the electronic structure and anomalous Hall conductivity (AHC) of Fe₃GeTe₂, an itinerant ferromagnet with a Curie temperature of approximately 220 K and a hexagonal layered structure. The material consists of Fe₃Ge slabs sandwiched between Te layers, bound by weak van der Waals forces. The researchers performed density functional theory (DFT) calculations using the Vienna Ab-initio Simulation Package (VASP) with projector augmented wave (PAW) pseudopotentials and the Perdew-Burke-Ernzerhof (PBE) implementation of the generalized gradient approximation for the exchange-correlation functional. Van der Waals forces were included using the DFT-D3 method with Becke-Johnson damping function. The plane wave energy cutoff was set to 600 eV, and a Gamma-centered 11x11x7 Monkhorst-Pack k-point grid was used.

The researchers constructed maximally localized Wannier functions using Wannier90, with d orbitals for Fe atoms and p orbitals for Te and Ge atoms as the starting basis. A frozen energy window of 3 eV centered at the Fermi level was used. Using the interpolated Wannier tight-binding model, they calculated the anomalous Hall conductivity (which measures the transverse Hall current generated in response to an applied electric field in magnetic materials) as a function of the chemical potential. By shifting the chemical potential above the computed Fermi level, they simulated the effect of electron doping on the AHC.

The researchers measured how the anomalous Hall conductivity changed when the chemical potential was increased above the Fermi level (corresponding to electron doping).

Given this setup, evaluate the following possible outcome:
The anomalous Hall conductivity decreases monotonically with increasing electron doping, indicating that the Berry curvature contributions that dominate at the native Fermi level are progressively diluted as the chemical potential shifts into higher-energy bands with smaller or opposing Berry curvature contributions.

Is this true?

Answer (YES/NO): NO